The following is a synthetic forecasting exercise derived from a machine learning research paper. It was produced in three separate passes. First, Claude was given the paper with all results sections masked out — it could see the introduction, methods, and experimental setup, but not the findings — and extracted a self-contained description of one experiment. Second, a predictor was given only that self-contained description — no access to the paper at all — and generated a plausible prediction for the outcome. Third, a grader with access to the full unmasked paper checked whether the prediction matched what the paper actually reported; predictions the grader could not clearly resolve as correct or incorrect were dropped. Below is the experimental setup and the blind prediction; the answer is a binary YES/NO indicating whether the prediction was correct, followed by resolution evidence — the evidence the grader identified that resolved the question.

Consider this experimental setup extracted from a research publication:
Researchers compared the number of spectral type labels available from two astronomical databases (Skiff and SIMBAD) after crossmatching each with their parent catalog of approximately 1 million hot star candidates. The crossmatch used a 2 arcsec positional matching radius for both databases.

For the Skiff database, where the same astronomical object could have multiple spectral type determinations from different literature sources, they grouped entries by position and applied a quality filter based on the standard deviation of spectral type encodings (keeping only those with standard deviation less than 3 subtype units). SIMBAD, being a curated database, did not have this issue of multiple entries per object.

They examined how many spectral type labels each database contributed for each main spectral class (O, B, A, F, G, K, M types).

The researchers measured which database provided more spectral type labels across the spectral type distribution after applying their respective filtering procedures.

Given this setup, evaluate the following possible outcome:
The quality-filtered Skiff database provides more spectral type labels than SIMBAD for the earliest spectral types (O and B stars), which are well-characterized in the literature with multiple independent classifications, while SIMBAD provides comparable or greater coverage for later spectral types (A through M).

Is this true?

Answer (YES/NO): NO